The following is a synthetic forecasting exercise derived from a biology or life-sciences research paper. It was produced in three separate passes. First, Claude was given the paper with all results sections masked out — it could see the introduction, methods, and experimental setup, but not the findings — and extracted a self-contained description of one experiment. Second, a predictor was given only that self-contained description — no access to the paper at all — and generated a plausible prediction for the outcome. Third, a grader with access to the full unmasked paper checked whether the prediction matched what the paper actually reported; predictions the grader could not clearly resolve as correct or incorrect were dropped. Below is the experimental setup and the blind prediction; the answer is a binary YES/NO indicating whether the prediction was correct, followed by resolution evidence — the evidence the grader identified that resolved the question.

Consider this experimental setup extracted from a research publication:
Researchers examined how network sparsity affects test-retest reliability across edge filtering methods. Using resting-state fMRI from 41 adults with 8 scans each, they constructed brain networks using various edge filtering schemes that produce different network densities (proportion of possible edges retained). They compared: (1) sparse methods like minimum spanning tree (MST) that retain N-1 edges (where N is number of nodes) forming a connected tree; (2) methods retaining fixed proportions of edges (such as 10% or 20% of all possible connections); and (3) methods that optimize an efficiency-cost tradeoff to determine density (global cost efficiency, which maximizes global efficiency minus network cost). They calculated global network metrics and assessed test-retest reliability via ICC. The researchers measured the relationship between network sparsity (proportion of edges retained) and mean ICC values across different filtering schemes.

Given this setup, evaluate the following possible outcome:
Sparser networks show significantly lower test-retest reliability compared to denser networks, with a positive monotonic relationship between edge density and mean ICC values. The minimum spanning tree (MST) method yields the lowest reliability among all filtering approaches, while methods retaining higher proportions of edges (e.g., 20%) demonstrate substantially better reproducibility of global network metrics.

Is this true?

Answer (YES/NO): NO